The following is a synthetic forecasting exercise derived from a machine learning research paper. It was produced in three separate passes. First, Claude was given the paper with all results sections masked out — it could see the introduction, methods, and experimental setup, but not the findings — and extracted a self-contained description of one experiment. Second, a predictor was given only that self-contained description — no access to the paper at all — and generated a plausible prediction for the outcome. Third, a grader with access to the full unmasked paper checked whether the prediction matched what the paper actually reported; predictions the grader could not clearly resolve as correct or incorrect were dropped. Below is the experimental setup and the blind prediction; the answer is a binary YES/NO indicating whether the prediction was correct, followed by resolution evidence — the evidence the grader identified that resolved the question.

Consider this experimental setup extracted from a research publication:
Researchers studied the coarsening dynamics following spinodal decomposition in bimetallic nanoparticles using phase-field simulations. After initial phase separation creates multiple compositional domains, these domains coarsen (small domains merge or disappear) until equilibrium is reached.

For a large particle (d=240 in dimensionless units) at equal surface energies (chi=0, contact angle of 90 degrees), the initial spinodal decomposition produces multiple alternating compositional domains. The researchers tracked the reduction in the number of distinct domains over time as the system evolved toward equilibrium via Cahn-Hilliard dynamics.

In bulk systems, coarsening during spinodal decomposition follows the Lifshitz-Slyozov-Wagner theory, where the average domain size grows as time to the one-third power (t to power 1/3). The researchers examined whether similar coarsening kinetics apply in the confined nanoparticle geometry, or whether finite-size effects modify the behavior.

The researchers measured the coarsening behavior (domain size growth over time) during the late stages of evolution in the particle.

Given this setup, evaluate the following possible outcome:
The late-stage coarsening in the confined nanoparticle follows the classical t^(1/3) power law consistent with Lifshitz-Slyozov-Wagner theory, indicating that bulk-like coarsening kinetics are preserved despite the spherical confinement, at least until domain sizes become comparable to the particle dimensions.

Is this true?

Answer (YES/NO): NO